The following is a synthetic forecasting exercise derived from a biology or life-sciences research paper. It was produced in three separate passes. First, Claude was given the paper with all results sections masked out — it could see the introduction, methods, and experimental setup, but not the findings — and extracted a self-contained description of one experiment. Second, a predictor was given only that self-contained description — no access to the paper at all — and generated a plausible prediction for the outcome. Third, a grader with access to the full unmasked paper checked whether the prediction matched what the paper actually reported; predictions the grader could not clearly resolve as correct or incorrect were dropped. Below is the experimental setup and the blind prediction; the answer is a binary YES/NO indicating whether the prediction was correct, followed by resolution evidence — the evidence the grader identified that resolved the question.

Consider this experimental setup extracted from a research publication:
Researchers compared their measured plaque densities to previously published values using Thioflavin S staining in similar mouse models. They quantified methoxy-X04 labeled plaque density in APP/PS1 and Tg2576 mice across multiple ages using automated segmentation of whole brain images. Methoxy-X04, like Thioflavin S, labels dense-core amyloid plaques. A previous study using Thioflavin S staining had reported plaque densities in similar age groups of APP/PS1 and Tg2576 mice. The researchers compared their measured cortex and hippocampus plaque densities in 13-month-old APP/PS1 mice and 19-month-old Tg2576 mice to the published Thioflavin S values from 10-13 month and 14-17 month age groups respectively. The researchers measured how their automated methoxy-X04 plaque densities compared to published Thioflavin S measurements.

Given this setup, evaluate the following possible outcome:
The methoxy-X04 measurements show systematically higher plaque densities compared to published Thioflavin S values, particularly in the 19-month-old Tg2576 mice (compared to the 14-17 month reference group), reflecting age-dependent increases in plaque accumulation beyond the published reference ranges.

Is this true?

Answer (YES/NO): NO